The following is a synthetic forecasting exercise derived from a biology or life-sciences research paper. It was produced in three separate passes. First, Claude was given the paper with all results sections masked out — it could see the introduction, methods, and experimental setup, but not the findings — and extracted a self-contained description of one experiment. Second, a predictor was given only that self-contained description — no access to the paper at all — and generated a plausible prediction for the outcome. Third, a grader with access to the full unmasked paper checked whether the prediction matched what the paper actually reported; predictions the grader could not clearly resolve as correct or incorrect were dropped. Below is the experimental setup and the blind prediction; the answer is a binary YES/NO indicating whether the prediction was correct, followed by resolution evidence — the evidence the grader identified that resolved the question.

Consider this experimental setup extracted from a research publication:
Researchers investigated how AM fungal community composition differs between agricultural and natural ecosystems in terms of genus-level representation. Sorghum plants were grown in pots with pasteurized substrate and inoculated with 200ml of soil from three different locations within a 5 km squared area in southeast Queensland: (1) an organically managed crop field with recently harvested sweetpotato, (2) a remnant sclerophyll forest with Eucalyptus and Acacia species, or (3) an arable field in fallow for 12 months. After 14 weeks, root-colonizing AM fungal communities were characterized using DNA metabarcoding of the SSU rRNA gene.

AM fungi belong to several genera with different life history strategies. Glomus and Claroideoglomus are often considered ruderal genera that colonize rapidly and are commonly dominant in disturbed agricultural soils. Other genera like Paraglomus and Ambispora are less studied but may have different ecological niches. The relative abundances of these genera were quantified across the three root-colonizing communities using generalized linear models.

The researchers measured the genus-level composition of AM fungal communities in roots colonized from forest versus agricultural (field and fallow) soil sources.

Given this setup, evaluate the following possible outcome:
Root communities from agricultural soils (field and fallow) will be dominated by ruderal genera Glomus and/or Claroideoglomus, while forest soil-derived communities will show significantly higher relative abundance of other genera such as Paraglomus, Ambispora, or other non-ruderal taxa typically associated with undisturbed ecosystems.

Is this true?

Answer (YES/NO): YES